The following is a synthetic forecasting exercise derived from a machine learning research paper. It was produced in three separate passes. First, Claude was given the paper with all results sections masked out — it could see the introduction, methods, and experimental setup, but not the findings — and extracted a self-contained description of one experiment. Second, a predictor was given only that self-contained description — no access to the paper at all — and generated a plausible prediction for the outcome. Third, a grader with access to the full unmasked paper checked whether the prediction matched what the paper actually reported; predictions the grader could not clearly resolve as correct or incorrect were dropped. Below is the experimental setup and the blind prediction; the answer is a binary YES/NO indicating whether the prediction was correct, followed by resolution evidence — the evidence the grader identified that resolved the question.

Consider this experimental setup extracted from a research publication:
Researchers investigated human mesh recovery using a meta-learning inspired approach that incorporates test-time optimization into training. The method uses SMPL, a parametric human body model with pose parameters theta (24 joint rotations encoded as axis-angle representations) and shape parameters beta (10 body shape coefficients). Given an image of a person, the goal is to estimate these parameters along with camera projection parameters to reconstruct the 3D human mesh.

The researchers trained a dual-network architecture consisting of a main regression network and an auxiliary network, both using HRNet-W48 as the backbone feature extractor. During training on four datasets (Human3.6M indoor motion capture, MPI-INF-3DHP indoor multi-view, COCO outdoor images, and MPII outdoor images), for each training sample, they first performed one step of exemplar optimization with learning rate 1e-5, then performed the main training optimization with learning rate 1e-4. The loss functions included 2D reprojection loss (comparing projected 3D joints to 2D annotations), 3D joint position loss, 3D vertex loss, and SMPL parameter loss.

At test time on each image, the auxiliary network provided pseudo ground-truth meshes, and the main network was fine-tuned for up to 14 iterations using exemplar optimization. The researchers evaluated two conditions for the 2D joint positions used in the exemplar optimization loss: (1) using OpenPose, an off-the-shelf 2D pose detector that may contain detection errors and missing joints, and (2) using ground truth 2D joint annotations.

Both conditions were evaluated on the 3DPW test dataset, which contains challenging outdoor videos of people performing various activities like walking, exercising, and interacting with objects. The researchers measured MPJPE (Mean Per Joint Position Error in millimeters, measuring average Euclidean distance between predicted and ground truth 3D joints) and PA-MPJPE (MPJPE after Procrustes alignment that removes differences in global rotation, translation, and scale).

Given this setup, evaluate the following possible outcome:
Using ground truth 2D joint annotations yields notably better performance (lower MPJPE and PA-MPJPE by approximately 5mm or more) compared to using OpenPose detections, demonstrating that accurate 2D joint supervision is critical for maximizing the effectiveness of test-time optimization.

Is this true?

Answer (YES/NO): NO